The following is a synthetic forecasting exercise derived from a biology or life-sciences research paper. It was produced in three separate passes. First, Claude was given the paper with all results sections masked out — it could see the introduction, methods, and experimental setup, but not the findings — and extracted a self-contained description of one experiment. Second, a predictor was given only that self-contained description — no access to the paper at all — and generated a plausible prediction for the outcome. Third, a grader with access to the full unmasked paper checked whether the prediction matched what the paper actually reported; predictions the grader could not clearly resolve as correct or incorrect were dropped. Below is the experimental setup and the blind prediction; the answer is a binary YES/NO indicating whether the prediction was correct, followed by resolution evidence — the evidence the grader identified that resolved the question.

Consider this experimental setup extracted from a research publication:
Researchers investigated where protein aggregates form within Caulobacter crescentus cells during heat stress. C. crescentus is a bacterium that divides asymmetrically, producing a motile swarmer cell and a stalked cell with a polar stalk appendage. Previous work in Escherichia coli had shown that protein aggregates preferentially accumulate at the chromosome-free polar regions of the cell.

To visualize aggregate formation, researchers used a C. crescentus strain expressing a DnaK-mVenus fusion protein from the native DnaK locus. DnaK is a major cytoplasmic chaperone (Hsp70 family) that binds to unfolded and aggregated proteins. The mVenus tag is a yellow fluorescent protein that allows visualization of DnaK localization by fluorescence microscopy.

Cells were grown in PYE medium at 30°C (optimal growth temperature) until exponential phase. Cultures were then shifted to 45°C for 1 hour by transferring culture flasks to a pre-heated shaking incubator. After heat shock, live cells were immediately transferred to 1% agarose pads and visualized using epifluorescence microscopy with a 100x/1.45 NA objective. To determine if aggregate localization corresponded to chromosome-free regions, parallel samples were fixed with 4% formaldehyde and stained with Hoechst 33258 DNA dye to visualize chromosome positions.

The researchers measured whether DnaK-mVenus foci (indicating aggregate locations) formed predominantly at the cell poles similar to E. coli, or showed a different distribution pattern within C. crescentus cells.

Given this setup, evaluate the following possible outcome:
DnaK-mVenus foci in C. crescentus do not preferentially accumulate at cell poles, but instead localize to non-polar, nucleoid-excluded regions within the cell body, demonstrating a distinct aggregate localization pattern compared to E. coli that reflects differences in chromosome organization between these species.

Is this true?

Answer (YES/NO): NO